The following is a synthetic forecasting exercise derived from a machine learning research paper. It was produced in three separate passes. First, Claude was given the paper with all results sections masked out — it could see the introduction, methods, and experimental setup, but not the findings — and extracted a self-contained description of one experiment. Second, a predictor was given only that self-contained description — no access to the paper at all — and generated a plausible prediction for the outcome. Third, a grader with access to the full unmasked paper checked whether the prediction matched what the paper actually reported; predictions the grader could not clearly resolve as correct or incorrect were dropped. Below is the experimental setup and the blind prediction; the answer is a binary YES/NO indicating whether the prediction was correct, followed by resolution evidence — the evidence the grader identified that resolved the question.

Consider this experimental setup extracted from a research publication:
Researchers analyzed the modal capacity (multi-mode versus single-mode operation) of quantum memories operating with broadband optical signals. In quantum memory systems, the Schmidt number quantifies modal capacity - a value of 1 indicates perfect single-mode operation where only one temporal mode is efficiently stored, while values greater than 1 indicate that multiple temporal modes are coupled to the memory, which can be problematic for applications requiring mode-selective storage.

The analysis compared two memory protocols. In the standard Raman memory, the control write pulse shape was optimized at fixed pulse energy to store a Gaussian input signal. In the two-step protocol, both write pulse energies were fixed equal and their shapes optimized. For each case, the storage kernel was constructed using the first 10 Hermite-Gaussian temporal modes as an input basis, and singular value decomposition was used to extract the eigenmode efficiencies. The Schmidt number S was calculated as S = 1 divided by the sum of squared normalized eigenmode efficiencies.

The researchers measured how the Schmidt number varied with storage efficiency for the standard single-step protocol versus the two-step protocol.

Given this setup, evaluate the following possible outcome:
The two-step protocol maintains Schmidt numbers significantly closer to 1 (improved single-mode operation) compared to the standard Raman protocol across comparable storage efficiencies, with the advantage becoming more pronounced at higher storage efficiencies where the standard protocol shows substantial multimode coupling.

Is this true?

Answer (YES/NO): YES